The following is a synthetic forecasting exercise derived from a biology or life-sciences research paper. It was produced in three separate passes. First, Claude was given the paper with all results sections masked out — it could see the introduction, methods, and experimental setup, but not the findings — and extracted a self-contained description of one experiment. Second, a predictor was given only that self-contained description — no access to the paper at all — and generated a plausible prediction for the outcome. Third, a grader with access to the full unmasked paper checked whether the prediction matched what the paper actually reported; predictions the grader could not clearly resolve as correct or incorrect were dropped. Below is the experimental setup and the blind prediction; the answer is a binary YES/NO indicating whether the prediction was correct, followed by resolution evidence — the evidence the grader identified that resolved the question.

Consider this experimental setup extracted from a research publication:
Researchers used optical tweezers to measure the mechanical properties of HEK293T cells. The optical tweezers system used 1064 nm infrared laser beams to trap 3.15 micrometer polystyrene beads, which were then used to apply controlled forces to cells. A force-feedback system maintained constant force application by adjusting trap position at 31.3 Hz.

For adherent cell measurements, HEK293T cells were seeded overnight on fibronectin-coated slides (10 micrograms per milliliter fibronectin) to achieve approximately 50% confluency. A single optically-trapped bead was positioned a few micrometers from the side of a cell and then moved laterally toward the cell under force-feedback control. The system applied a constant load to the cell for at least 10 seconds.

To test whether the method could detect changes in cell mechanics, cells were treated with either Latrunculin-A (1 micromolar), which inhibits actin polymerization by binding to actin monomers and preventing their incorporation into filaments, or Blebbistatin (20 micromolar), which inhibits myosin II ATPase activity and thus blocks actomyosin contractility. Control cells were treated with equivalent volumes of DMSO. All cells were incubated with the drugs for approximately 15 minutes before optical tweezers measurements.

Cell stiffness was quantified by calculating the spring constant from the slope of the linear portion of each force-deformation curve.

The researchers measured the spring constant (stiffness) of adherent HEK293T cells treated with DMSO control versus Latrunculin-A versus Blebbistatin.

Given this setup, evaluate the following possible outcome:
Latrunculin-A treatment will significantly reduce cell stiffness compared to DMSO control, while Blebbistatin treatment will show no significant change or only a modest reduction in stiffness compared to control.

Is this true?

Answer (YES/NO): NO